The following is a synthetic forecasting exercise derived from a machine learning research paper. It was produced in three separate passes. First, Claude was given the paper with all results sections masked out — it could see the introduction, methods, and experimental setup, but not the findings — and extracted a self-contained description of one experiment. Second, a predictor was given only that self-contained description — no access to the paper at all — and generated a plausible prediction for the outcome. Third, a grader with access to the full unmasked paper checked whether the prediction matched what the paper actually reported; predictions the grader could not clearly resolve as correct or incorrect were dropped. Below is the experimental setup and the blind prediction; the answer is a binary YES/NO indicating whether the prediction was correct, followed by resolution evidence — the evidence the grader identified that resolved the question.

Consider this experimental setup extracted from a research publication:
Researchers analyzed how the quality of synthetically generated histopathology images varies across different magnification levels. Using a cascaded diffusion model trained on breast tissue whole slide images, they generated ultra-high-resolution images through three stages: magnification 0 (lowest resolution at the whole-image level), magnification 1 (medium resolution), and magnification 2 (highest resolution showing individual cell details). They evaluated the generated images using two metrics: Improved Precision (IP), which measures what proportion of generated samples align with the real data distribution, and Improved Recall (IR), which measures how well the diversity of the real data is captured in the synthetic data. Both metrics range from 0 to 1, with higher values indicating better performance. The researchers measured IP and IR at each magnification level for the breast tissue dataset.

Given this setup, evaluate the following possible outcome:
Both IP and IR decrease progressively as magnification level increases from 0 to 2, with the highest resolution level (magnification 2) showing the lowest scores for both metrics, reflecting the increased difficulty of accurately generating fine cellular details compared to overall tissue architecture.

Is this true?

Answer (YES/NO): NO